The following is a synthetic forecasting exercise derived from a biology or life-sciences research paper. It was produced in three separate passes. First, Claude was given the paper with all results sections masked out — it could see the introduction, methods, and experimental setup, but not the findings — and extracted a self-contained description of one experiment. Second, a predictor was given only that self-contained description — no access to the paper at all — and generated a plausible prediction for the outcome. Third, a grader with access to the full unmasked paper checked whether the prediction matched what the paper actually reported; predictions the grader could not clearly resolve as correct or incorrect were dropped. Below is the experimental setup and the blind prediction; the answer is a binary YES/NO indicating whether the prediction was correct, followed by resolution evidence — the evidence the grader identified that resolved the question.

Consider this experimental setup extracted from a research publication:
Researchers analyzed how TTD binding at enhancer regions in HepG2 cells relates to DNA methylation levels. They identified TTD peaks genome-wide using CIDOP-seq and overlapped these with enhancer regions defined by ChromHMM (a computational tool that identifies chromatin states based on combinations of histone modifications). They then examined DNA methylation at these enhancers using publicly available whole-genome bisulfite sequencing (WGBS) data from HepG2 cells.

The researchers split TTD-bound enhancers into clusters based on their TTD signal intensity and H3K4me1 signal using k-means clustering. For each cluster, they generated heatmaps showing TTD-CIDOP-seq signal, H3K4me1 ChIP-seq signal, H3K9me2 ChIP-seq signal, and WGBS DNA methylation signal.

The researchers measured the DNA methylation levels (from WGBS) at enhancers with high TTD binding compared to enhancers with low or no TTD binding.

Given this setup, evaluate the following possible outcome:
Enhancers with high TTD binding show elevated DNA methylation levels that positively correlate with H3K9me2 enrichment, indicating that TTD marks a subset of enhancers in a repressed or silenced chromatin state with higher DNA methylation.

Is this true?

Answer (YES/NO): NO